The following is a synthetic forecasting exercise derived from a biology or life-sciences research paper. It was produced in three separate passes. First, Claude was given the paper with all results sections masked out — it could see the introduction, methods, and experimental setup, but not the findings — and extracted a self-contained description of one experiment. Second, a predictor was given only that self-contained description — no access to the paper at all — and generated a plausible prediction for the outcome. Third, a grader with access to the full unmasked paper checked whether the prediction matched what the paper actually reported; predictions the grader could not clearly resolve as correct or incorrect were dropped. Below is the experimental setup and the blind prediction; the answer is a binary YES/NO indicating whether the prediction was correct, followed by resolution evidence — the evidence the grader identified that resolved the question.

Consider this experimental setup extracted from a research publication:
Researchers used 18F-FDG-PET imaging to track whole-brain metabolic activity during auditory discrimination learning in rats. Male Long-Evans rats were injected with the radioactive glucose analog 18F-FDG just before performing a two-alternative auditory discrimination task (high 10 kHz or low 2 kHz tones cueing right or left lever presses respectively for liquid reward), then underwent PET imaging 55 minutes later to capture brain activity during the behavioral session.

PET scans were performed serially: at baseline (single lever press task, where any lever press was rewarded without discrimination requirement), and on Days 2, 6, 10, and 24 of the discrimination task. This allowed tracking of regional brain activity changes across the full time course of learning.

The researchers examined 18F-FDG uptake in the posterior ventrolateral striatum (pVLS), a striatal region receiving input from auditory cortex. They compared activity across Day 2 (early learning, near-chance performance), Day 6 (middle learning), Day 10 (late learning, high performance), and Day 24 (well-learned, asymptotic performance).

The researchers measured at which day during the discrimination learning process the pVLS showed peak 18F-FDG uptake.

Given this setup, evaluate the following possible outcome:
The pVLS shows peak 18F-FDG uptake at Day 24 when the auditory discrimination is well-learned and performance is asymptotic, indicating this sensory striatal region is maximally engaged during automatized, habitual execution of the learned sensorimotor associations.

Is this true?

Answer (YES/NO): NO